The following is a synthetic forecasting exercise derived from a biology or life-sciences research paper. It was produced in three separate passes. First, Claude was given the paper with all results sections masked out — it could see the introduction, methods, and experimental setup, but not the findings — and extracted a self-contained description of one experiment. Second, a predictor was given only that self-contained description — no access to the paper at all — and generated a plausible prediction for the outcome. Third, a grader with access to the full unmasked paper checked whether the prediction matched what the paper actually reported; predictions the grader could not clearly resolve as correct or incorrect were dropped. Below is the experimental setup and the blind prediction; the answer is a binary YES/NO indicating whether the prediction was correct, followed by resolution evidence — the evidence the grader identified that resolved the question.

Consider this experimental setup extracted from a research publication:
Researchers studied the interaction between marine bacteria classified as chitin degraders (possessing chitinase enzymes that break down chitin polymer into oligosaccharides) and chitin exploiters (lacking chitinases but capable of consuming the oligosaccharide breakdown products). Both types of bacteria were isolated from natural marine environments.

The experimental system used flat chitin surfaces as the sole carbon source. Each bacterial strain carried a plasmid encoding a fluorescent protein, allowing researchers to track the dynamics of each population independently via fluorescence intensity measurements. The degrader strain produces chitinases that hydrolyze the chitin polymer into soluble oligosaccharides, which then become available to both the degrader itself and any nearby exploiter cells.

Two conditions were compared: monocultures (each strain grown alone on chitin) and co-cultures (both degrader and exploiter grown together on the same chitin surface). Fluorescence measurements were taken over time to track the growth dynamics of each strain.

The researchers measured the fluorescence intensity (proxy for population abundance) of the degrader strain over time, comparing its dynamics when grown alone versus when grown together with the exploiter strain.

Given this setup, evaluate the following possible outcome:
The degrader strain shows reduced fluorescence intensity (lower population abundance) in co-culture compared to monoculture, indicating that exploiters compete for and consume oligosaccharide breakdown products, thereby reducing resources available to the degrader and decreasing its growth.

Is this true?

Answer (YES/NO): YES